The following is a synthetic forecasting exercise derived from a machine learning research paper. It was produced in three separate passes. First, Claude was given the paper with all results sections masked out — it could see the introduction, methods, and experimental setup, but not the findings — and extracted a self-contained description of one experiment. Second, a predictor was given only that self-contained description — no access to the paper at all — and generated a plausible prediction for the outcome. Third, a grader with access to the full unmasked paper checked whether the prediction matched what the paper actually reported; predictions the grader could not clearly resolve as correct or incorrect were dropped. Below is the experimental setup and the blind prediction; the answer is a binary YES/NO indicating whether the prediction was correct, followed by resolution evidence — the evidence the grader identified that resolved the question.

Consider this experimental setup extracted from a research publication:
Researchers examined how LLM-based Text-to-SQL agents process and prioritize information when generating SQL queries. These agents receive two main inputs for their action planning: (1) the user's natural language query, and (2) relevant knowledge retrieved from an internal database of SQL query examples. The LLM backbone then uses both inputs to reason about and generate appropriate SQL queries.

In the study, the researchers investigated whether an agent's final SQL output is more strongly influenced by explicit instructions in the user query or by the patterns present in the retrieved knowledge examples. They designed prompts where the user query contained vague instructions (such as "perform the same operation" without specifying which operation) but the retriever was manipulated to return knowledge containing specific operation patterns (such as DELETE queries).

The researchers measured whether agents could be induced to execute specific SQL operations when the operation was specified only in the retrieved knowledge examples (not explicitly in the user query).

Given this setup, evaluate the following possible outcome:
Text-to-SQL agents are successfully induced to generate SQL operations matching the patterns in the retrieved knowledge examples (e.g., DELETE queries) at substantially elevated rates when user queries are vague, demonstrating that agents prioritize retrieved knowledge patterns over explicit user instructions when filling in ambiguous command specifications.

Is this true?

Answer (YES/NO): YES